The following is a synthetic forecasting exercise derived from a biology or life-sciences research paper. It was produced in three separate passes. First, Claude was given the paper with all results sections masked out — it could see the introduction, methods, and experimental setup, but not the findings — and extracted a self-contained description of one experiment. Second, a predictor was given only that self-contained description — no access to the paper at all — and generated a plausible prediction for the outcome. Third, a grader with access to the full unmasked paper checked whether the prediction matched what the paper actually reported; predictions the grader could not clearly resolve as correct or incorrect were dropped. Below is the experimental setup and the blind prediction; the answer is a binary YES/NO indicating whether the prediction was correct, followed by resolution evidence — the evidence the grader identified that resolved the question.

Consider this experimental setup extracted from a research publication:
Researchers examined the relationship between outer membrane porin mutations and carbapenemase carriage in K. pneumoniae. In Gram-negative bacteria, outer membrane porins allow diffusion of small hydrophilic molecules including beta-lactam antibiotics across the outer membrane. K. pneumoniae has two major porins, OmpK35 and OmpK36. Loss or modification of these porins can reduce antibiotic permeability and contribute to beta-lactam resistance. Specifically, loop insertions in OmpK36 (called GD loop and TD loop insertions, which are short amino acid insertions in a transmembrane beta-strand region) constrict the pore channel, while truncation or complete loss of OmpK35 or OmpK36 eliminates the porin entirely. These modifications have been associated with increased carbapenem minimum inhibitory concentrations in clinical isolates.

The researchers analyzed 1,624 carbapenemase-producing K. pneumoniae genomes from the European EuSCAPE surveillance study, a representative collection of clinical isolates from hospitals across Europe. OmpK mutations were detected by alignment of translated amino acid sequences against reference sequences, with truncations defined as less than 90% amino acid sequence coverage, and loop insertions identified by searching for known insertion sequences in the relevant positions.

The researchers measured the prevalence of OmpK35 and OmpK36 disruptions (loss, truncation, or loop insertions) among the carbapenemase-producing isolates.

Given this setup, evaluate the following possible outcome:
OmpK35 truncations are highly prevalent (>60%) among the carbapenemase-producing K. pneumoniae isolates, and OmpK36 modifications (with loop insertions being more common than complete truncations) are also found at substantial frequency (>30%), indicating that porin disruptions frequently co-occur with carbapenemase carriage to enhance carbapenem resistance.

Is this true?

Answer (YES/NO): NO